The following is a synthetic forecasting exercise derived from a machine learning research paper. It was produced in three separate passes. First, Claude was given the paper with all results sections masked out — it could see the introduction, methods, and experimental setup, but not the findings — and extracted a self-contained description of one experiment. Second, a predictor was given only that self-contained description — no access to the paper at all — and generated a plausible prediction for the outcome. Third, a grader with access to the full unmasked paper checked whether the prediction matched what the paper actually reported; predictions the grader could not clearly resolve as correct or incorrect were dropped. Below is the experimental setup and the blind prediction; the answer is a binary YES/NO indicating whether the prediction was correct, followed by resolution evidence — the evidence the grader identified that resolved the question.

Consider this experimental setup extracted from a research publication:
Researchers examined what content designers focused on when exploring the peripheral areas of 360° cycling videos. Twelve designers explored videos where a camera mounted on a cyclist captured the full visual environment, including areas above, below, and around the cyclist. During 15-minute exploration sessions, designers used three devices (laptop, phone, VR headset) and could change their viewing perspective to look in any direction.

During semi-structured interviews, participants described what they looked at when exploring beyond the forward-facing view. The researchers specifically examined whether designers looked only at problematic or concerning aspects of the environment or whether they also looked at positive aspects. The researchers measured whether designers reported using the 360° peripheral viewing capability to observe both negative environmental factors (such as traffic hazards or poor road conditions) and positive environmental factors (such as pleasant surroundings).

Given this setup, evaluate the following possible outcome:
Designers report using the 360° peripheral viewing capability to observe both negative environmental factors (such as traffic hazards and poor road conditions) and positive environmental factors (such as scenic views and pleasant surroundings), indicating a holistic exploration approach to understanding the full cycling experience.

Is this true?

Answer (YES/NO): YES